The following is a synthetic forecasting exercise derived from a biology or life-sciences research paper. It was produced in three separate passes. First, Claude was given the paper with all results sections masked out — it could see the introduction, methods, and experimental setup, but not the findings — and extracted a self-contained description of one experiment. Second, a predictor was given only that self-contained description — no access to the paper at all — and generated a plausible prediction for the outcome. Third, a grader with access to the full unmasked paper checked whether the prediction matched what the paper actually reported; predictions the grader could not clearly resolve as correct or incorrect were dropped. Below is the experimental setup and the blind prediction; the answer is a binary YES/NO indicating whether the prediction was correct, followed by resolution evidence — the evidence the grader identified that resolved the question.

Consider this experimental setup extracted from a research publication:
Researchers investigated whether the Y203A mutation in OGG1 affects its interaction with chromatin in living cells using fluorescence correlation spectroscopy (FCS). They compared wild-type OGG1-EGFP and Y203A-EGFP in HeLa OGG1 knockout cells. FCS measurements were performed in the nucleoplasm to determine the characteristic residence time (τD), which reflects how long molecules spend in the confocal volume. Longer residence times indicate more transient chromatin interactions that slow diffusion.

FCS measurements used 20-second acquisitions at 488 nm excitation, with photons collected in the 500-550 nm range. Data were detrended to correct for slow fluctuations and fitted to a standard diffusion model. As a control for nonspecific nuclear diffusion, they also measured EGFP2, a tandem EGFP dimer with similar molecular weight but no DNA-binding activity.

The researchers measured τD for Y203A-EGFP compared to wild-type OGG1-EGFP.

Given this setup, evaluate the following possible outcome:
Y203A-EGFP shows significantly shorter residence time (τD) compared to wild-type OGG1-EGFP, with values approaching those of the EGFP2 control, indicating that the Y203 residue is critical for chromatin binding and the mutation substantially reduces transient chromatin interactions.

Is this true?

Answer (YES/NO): NO